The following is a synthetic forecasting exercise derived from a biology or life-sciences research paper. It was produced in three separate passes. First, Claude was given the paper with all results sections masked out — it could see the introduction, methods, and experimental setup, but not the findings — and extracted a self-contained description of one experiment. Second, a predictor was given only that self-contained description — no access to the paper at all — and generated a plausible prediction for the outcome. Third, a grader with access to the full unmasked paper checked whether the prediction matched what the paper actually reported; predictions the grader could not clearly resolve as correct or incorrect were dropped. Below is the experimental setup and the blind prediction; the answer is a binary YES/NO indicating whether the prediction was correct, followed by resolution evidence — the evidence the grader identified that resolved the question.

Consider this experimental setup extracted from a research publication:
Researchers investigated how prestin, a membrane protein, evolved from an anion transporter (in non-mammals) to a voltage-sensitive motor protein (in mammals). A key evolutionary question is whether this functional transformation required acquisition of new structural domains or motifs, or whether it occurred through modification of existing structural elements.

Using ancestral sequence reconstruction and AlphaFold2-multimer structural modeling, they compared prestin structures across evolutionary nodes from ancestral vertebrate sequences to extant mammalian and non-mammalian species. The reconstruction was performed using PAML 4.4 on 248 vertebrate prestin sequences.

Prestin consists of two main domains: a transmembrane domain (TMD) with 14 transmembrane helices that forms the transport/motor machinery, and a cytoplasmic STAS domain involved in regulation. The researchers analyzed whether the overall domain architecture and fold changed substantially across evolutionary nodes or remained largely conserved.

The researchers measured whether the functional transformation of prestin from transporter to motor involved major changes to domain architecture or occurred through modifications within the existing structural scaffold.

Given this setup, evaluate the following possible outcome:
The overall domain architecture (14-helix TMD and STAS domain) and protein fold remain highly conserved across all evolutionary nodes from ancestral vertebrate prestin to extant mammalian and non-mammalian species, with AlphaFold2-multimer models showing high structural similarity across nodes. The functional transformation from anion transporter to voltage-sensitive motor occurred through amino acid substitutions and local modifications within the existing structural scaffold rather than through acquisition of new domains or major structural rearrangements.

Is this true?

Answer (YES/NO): YES